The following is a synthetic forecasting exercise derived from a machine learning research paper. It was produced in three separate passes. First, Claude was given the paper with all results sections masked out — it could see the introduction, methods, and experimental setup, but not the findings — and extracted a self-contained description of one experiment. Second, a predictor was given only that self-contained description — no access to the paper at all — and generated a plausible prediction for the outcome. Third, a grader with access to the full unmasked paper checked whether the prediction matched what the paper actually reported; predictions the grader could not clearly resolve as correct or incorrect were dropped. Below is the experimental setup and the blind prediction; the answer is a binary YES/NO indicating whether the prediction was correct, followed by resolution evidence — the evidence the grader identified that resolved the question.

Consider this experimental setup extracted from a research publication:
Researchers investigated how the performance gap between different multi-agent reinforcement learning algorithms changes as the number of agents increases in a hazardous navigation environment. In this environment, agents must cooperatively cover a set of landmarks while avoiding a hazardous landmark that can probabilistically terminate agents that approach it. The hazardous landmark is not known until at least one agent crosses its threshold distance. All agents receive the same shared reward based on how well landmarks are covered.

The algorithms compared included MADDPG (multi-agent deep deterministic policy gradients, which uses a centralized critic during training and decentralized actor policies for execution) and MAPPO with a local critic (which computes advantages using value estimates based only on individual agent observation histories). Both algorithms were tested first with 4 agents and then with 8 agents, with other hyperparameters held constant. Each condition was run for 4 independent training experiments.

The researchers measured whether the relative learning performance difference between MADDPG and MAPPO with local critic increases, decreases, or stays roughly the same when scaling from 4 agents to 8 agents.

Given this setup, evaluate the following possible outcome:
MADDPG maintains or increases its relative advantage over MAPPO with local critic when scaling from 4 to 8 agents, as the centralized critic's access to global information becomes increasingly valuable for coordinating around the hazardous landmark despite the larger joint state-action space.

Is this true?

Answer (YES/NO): NO